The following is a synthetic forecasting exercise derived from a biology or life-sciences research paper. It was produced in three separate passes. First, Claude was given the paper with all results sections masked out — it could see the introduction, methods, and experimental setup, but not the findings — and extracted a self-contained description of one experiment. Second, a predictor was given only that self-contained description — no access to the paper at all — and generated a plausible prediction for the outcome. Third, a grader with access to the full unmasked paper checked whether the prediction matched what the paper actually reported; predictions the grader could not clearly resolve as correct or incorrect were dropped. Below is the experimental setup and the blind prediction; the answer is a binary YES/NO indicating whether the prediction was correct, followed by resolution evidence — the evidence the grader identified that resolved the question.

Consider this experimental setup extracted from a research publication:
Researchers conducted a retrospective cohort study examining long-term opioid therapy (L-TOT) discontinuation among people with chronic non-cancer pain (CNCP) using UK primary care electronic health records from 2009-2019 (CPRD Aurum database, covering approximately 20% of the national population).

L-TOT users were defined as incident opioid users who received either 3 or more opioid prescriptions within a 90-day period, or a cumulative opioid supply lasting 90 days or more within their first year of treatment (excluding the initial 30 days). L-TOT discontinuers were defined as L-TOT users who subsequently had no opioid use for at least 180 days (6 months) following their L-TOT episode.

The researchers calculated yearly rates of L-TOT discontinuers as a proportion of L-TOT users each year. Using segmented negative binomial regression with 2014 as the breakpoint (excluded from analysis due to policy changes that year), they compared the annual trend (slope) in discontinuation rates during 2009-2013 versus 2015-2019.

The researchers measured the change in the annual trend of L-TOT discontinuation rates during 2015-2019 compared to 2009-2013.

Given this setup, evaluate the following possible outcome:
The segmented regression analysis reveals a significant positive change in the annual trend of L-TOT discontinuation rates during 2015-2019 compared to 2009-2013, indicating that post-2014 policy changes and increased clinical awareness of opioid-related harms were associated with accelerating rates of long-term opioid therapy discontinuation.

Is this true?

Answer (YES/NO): NO